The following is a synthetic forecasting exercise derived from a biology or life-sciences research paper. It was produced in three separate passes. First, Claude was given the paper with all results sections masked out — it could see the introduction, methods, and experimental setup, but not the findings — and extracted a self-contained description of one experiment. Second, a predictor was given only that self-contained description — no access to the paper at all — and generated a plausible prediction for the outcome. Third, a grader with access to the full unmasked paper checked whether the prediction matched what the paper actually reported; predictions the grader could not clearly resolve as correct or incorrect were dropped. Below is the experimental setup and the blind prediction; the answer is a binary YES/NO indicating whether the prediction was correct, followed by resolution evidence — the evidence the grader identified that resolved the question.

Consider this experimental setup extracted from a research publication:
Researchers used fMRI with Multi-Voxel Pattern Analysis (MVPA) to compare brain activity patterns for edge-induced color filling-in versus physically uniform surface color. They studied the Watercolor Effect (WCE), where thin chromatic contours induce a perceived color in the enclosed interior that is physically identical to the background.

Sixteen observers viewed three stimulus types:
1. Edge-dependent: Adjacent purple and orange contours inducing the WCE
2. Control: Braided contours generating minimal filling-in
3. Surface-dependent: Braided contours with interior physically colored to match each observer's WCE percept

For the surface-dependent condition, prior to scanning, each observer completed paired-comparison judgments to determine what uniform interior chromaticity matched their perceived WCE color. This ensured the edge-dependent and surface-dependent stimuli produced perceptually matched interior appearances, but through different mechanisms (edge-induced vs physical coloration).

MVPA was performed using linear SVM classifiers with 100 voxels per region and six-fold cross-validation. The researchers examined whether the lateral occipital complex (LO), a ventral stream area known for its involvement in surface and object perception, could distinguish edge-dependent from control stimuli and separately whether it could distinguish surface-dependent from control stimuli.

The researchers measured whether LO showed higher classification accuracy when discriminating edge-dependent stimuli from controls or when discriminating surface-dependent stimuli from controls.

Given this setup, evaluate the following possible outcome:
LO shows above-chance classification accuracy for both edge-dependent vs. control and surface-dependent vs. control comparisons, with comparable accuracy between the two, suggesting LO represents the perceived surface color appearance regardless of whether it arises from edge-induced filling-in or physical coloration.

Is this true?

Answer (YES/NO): NO